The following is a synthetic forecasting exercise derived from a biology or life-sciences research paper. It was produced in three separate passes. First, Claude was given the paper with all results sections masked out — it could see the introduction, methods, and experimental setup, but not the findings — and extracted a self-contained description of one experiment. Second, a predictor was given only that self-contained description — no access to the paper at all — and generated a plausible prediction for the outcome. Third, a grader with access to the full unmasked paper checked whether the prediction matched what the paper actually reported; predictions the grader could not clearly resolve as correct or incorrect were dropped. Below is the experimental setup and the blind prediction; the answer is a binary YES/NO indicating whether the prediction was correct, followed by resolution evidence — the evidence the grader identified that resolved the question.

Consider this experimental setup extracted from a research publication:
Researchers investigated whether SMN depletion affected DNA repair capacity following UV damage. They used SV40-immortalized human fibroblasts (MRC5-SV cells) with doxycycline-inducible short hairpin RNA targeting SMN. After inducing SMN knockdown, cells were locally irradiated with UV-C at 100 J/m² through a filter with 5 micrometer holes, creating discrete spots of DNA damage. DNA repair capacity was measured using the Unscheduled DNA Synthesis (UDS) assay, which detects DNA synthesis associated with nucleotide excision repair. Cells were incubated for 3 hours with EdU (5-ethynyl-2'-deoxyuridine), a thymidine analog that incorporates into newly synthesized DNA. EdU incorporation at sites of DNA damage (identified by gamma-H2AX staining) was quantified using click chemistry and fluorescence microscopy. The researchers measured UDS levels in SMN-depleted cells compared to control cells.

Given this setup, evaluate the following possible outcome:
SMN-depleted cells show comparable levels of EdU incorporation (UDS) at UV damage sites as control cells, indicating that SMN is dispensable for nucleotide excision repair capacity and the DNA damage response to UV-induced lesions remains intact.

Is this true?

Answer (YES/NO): YES